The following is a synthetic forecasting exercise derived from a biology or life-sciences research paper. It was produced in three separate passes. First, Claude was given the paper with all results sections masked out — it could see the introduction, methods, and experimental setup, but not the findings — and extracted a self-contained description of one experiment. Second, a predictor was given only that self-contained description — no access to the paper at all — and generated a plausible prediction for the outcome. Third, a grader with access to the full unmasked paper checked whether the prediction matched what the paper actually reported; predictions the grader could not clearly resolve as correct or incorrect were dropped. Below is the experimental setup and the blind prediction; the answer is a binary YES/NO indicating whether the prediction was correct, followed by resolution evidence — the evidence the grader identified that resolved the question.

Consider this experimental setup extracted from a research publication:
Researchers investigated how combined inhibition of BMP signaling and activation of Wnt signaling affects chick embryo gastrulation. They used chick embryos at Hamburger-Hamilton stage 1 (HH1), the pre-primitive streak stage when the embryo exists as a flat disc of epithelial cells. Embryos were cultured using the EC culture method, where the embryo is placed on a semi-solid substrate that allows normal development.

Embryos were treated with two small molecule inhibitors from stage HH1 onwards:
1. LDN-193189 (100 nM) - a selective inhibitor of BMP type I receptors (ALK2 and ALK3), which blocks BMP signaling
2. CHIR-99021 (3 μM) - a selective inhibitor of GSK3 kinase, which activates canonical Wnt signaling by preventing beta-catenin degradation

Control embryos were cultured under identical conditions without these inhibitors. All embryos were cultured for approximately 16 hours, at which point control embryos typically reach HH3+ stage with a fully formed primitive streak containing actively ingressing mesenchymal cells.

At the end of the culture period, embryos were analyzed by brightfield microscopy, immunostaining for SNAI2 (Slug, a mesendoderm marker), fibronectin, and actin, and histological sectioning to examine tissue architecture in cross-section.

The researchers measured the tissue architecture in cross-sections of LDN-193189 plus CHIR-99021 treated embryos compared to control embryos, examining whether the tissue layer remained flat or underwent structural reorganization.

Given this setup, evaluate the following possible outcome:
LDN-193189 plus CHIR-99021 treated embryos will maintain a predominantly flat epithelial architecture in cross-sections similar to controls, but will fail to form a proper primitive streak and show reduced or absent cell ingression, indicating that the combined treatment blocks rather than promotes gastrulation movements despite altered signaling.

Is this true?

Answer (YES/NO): NO